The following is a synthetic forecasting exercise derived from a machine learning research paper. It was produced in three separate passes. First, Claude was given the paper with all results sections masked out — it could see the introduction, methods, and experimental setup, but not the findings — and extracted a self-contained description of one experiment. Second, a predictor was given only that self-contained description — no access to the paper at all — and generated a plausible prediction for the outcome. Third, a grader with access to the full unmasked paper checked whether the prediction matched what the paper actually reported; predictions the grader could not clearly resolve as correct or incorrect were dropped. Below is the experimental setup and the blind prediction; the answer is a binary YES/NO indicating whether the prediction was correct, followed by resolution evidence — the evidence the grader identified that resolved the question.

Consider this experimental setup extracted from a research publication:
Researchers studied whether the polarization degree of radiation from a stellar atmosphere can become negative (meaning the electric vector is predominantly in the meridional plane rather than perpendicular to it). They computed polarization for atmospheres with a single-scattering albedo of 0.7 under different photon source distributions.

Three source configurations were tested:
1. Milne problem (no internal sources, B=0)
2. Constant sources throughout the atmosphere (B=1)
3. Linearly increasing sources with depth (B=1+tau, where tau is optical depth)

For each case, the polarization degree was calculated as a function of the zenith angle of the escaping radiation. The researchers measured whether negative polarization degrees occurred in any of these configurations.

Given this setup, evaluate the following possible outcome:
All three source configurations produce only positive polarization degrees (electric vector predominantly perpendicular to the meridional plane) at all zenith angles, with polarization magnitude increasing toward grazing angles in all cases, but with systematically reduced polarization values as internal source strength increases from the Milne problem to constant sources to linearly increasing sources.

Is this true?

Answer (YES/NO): NO